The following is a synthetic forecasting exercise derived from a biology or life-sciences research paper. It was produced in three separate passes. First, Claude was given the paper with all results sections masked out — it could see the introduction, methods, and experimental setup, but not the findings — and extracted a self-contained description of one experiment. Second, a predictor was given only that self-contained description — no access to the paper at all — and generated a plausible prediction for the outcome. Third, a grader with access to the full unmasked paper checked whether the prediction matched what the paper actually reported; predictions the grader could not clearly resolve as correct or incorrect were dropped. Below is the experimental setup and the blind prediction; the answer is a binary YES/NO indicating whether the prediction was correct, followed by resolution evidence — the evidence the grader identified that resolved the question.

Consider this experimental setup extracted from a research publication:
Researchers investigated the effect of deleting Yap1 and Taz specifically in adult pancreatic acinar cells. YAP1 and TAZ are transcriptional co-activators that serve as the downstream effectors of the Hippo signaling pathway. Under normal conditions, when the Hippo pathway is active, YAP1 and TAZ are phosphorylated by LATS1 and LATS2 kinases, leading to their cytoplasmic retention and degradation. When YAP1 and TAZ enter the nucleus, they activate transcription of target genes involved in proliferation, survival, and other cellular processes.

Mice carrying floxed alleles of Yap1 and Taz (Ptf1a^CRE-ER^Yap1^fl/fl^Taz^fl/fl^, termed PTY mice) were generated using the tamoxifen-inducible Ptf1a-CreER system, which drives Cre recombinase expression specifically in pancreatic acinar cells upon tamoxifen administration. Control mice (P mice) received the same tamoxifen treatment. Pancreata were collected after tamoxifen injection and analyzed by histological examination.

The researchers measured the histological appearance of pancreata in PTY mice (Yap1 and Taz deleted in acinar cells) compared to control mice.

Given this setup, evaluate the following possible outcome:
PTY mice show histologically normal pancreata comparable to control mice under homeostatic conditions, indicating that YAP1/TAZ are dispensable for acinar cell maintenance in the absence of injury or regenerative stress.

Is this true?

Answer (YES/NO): YES